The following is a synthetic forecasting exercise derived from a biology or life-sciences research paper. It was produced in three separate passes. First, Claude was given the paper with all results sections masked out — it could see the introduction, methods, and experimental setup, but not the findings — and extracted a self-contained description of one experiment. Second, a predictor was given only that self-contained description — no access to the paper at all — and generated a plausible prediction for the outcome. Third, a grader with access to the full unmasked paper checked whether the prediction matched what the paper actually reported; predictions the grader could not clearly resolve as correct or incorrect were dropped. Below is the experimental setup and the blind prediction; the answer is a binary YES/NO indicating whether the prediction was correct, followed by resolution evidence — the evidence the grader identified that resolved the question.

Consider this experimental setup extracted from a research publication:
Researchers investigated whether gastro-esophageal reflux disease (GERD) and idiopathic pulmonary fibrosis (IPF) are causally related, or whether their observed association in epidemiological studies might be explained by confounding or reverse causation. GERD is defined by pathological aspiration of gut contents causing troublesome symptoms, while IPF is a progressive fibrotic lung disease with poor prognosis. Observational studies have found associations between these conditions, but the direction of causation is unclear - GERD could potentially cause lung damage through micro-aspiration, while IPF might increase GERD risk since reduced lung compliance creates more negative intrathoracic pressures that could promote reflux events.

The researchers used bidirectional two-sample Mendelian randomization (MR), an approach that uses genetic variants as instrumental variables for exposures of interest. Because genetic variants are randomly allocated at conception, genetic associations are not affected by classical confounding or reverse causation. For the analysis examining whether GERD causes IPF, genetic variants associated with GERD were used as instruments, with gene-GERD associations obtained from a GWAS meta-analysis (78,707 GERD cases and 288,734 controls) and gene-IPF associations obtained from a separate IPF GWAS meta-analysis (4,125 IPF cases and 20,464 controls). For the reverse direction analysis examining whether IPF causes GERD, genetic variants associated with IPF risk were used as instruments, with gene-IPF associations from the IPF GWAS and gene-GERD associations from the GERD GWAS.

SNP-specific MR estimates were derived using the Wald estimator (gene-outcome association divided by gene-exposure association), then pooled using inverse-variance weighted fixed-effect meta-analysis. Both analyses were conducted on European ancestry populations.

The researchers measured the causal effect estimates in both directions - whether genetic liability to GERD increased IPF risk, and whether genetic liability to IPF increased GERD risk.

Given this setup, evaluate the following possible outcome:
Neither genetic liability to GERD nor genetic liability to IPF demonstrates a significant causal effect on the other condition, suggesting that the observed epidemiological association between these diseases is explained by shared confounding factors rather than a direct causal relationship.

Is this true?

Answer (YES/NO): NO